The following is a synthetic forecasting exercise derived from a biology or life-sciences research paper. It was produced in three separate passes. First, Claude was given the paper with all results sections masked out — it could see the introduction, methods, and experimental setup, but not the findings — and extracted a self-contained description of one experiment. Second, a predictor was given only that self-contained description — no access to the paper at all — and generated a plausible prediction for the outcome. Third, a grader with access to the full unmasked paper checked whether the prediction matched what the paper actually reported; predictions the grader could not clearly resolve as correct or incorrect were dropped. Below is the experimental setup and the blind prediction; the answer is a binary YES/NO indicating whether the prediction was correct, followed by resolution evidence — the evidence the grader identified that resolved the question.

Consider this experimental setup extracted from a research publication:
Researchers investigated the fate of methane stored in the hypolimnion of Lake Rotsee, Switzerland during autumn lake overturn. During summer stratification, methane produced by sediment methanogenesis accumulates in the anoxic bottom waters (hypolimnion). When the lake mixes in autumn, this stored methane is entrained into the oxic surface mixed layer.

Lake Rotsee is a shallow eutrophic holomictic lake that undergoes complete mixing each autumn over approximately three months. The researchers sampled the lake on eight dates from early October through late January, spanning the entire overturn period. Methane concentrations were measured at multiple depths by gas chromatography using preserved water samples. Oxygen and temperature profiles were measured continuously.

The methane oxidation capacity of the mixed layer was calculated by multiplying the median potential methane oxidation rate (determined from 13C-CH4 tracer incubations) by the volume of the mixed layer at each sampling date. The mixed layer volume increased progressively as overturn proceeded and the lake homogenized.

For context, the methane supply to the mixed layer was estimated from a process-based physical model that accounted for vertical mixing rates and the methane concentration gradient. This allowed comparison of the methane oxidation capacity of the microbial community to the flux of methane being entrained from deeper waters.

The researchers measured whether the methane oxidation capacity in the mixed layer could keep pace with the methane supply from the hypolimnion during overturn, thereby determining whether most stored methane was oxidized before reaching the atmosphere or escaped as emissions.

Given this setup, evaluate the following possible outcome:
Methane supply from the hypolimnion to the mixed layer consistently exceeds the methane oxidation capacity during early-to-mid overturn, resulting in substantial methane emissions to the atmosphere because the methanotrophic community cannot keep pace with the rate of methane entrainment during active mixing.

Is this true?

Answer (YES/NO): NO